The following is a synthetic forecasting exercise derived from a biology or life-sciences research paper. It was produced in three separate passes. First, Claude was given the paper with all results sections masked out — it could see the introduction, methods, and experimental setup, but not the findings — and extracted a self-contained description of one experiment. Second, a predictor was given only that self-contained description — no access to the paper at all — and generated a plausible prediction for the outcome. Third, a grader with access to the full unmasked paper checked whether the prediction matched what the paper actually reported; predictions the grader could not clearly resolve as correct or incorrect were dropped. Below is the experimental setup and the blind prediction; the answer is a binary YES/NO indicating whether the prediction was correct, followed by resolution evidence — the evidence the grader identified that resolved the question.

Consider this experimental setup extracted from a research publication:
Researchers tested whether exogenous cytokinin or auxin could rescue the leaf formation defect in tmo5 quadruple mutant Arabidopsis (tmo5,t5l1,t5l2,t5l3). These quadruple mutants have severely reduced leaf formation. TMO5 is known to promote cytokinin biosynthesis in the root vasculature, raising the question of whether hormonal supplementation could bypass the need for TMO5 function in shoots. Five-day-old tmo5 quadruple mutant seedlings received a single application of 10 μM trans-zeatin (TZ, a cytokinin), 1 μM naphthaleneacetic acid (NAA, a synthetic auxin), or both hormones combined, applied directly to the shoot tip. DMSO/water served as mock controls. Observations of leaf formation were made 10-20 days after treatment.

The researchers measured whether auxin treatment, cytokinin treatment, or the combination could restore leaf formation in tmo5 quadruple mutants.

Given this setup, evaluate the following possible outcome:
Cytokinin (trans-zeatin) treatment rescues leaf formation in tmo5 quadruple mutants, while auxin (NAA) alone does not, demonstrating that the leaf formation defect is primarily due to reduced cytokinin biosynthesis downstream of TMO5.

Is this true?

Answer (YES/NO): YES